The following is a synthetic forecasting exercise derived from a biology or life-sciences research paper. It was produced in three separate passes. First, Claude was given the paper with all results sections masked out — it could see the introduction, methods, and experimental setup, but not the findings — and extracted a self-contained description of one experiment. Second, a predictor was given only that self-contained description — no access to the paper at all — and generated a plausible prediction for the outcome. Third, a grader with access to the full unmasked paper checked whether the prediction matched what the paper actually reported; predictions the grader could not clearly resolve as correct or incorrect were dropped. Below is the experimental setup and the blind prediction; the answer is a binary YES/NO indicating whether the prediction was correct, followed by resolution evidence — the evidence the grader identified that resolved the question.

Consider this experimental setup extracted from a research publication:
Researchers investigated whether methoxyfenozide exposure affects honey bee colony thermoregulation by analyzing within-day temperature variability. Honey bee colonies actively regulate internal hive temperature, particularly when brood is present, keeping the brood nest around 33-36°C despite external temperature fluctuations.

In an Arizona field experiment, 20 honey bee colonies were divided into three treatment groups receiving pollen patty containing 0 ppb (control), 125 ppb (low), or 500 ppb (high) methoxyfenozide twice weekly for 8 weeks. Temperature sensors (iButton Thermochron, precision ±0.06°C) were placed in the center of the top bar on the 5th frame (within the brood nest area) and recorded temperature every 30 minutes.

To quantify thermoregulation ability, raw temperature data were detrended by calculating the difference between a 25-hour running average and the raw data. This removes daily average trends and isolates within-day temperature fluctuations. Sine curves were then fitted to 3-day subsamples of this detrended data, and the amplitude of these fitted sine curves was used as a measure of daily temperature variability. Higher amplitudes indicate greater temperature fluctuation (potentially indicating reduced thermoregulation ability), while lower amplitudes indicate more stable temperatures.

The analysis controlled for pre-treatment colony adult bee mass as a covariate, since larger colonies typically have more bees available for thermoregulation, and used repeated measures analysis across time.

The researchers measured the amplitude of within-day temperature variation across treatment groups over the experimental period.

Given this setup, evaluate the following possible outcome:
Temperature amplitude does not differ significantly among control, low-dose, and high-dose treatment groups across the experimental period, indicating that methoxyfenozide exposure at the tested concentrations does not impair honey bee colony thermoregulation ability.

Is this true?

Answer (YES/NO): NO